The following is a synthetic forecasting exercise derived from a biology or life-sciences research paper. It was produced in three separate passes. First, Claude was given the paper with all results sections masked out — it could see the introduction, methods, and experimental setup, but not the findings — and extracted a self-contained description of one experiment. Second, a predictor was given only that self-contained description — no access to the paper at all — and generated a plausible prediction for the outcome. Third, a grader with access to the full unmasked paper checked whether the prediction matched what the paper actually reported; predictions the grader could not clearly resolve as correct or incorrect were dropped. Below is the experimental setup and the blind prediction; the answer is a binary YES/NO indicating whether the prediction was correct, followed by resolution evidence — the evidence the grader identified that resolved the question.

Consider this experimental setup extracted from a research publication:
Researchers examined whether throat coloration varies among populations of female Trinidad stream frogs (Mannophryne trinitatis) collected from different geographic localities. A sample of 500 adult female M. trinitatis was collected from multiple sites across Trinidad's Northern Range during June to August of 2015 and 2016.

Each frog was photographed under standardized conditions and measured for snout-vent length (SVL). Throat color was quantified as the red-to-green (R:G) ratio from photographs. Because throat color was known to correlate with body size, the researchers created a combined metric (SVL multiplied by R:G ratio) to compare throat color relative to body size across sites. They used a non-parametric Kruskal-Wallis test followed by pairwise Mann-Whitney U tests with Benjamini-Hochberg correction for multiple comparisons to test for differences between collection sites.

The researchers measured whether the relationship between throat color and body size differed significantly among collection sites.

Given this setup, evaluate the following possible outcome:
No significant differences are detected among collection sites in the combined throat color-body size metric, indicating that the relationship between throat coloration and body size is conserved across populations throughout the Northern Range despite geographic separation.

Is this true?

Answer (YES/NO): NO